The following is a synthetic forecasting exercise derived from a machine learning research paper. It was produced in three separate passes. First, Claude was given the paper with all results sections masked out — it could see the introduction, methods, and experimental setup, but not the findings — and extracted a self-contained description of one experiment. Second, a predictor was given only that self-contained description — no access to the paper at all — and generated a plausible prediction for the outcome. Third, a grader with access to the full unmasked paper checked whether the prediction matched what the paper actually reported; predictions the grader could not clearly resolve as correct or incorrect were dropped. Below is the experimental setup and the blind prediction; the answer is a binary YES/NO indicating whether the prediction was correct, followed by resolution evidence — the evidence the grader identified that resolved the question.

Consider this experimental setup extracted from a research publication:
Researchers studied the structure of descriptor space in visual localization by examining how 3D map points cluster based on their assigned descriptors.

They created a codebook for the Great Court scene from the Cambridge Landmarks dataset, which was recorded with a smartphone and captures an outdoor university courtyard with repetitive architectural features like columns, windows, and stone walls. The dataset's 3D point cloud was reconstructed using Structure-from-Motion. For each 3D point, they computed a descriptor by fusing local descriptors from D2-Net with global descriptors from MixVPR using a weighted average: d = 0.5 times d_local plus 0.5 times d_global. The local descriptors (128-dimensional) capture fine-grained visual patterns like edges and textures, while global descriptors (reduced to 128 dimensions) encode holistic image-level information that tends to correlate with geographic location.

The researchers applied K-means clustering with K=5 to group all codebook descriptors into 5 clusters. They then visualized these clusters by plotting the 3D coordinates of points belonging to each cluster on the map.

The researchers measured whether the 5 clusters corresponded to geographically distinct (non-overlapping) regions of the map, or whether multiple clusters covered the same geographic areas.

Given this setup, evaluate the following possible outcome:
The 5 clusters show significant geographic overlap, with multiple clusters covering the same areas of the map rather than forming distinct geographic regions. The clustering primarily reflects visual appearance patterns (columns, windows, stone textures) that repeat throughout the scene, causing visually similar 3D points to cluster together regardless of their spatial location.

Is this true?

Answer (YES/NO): NO